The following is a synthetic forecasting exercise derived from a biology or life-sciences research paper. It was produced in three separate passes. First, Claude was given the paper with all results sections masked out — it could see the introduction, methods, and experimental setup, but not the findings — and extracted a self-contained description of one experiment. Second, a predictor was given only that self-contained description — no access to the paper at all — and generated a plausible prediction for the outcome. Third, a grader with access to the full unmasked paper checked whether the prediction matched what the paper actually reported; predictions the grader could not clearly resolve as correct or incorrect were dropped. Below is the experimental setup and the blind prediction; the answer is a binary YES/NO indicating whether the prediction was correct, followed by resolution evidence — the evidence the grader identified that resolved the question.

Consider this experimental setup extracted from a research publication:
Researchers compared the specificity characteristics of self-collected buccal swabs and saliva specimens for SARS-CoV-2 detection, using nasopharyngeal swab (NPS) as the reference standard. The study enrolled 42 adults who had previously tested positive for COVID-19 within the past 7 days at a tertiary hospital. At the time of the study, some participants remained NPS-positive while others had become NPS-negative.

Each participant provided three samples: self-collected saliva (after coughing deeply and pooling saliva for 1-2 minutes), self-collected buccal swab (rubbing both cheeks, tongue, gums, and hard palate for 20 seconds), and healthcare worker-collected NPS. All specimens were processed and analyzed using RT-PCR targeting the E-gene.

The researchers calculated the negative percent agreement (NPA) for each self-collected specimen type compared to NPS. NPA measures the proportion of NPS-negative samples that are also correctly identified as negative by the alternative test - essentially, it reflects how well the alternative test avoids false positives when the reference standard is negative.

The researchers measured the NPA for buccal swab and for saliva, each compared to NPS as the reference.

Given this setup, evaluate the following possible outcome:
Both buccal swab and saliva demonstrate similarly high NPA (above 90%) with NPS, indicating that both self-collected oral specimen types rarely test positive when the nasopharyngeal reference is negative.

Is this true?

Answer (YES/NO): YES